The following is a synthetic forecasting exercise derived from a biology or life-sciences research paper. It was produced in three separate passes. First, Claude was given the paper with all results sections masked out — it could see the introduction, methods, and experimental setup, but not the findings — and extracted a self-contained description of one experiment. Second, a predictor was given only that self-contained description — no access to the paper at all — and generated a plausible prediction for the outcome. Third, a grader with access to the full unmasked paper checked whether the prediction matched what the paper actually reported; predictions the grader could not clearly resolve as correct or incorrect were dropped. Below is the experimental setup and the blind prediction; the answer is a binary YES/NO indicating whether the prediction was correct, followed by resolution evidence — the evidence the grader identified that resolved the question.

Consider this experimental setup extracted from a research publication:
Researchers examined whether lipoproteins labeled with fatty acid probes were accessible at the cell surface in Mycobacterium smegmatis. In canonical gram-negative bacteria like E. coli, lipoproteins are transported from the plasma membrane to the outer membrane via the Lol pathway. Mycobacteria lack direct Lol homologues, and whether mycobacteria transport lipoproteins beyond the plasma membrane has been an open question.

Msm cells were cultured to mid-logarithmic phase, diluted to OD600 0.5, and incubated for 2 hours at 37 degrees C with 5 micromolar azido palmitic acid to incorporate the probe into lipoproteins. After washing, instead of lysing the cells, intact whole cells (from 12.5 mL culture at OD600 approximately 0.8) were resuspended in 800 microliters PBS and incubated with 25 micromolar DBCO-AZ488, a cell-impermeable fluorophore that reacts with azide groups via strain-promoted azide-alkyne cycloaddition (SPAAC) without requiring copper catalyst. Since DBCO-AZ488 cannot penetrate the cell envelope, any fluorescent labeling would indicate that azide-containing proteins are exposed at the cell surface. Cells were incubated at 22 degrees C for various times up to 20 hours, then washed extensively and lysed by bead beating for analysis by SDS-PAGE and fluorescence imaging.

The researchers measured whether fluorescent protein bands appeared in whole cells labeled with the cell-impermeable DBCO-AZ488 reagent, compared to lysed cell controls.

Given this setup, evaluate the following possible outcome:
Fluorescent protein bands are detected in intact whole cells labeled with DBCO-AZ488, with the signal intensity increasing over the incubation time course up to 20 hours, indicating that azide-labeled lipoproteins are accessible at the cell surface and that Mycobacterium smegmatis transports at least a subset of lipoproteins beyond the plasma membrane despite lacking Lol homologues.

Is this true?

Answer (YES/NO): NO